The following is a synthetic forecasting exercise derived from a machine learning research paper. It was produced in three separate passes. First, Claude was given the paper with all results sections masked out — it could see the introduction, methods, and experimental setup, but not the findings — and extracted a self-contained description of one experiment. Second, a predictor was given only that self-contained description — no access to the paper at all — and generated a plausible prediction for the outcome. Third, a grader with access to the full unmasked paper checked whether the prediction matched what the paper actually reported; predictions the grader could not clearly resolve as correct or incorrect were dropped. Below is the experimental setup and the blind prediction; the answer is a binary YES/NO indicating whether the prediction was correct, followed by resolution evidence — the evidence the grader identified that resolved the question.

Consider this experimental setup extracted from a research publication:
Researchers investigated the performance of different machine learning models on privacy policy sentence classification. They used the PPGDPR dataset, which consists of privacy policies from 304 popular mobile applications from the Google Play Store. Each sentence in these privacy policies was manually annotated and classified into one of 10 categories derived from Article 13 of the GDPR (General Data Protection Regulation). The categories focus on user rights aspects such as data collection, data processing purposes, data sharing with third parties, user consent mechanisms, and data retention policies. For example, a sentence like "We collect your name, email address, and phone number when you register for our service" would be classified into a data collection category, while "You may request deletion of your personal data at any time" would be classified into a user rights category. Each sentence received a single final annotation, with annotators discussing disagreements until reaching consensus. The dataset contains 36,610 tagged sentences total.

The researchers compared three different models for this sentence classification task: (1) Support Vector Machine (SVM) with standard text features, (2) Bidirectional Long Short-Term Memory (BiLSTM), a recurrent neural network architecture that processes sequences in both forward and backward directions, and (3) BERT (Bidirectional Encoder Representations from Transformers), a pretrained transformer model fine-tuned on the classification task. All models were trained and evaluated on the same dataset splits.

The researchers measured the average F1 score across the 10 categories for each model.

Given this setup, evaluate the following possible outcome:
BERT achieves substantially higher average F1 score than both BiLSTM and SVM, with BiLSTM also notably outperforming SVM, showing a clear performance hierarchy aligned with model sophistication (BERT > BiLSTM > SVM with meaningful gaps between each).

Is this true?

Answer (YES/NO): YES